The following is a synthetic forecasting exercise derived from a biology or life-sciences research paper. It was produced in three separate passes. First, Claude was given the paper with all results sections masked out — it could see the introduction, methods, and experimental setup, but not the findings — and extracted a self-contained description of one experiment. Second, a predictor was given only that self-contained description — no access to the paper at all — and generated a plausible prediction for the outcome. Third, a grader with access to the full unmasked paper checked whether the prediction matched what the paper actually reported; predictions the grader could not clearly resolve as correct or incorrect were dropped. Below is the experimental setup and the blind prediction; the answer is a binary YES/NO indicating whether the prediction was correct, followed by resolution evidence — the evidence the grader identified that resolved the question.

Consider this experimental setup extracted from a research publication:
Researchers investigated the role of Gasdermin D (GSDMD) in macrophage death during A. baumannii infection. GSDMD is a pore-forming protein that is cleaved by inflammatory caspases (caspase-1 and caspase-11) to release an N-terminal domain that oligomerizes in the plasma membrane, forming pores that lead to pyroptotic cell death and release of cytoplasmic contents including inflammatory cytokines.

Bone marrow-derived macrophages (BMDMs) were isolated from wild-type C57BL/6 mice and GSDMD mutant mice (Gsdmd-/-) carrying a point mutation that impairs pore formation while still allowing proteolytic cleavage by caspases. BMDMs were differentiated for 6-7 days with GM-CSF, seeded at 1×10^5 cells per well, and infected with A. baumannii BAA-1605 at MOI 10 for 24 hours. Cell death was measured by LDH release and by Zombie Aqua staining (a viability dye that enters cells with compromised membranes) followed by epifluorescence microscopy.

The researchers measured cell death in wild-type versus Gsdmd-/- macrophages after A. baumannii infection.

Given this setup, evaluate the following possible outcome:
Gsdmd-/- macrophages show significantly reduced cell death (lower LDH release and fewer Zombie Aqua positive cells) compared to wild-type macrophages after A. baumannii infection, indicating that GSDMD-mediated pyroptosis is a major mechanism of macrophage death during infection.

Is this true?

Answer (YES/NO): NO